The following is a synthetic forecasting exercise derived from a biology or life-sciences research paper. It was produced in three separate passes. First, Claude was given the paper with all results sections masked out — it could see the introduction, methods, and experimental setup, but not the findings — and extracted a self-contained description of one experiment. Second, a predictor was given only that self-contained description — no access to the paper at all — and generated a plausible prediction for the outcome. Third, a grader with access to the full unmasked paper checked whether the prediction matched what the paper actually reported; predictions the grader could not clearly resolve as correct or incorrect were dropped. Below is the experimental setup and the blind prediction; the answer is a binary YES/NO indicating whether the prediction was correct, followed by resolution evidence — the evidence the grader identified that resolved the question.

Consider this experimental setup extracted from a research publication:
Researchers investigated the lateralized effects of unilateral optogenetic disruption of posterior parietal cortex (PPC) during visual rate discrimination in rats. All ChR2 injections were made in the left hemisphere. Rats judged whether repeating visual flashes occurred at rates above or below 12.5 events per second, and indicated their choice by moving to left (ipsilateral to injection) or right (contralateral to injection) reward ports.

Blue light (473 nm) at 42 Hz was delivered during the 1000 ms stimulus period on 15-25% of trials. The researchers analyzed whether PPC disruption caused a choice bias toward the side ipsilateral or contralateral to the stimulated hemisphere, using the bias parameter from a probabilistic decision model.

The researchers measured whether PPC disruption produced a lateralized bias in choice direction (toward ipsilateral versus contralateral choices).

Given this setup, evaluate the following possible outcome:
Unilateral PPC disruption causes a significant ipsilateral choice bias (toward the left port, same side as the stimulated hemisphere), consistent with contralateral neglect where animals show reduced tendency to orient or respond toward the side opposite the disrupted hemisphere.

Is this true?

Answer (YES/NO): YES